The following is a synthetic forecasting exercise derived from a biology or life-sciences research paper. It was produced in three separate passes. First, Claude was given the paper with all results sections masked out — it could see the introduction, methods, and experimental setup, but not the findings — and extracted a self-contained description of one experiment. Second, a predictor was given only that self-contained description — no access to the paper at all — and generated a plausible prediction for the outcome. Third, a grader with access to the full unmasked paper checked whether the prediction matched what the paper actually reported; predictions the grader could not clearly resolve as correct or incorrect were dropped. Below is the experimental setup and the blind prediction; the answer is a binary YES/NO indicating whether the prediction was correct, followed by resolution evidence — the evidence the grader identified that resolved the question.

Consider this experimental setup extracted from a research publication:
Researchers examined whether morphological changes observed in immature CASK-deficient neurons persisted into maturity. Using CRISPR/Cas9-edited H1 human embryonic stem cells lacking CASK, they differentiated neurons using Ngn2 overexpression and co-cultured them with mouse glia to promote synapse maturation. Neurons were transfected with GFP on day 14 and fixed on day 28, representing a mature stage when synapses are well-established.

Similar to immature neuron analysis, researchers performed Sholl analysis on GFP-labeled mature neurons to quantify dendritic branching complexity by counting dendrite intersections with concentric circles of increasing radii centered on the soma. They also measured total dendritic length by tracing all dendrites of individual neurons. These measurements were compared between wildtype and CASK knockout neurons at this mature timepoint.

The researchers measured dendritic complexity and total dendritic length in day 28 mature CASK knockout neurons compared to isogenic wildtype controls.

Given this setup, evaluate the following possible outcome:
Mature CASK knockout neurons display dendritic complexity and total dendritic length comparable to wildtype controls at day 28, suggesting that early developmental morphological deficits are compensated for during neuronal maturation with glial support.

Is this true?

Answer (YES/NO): YES